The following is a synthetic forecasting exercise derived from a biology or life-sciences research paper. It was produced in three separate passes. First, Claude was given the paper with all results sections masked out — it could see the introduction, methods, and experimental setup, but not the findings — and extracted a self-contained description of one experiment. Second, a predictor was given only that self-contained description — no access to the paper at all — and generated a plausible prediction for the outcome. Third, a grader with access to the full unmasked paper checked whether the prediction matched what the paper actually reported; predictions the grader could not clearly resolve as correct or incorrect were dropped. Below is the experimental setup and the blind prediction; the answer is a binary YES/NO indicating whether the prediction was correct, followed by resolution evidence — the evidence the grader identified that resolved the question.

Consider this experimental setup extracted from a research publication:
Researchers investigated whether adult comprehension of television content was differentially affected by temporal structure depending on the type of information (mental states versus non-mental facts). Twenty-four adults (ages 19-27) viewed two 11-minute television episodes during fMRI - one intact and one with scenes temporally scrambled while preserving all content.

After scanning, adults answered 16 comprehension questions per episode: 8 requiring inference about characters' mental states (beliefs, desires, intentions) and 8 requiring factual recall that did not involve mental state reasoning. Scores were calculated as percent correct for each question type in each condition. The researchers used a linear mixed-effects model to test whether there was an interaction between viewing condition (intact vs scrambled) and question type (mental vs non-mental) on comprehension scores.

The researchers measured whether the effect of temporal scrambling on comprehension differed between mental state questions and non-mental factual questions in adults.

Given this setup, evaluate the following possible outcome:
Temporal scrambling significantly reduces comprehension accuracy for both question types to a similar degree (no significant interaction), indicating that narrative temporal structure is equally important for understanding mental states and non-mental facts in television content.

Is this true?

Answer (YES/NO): YES